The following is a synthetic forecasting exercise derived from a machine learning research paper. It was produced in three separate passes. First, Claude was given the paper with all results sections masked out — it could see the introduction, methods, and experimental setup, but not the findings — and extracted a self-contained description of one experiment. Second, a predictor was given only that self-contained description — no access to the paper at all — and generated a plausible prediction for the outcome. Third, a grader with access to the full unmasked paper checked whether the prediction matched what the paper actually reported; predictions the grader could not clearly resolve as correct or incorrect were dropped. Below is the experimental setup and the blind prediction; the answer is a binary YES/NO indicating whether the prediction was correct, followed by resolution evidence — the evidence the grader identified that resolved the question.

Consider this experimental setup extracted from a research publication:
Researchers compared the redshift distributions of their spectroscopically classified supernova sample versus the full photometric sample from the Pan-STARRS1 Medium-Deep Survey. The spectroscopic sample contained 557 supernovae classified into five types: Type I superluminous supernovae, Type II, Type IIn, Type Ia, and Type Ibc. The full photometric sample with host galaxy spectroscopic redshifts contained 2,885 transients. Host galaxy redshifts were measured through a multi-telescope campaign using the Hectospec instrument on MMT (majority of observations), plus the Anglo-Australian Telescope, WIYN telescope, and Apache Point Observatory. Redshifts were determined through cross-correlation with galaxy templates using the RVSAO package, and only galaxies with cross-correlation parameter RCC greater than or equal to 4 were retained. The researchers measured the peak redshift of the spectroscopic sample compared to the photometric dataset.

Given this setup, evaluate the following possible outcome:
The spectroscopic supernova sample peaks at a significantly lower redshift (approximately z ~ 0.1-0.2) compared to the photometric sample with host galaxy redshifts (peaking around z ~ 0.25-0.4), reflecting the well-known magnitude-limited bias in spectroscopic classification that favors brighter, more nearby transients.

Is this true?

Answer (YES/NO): NO